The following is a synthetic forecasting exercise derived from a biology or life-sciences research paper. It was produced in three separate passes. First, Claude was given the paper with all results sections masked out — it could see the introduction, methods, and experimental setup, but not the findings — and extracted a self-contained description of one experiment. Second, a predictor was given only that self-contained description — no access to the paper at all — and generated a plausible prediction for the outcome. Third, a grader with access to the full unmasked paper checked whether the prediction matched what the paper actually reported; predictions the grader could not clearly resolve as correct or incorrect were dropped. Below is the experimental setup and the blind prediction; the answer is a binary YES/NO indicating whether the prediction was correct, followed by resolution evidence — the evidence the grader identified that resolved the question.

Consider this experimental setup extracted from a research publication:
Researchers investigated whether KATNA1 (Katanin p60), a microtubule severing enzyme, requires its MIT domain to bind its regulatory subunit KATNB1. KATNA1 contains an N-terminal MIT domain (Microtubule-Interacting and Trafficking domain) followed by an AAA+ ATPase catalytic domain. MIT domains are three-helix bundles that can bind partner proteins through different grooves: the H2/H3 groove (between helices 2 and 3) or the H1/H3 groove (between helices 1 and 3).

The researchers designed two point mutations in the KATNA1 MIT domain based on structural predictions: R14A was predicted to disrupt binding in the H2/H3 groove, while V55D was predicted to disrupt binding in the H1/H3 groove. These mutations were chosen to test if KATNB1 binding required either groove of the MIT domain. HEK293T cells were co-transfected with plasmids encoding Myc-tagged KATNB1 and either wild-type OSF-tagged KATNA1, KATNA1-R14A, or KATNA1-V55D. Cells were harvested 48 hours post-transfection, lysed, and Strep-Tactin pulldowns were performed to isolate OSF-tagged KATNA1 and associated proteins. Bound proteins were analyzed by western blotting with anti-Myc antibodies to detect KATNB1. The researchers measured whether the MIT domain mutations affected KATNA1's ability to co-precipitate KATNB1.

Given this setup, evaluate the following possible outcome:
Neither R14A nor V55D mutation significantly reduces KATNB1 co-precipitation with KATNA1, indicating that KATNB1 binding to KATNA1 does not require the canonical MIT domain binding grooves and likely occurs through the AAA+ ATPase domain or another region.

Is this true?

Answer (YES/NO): NO